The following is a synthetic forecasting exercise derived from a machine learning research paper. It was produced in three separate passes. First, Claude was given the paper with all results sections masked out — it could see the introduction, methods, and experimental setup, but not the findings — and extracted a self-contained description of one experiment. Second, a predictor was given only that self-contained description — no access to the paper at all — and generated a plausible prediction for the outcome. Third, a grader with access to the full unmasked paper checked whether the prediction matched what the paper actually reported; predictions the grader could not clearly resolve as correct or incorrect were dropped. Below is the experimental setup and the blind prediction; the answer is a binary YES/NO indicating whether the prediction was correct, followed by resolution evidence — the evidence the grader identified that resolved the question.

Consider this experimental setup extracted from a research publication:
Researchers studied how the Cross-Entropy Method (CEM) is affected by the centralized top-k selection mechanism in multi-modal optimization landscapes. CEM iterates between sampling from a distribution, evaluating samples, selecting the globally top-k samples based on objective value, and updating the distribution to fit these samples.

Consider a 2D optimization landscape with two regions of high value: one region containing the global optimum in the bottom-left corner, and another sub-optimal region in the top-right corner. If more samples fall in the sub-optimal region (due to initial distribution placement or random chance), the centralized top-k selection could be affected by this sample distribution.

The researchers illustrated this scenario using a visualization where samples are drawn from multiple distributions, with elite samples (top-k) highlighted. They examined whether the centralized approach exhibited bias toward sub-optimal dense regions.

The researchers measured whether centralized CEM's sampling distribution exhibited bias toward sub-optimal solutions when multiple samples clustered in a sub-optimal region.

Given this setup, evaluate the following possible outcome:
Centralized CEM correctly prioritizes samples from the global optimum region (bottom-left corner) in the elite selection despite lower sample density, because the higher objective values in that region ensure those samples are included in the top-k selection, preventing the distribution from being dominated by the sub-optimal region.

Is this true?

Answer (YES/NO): NO